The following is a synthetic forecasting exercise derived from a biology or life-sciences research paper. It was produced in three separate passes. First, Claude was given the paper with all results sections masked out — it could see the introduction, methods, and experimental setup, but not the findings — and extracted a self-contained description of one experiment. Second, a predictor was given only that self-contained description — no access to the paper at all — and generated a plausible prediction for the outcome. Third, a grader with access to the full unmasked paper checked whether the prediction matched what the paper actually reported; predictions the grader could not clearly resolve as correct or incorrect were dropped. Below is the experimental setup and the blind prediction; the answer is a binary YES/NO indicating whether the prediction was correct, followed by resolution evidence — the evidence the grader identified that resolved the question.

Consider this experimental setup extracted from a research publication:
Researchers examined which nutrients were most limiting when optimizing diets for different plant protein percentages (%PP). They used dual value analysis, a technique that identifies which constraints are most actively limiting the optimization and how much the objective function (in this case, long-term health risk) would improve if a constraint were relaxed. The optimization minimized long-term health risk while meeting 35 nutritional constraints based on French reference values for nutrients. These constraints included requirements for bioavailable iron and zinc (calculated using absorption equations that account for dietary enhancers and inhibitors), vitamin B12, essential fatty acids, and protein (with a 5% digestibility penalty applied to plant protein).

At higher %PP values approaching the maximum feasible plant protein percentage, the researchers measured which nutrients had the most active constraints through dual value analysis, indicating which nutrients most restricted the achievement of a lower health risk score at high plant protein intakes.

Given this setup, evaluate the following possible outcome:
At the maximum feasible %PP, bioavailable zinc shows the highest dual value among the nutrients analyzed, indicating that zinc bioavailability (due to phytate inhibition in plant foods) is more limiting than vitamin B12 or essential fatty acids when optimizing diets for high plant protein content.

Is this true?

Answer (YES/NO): NO